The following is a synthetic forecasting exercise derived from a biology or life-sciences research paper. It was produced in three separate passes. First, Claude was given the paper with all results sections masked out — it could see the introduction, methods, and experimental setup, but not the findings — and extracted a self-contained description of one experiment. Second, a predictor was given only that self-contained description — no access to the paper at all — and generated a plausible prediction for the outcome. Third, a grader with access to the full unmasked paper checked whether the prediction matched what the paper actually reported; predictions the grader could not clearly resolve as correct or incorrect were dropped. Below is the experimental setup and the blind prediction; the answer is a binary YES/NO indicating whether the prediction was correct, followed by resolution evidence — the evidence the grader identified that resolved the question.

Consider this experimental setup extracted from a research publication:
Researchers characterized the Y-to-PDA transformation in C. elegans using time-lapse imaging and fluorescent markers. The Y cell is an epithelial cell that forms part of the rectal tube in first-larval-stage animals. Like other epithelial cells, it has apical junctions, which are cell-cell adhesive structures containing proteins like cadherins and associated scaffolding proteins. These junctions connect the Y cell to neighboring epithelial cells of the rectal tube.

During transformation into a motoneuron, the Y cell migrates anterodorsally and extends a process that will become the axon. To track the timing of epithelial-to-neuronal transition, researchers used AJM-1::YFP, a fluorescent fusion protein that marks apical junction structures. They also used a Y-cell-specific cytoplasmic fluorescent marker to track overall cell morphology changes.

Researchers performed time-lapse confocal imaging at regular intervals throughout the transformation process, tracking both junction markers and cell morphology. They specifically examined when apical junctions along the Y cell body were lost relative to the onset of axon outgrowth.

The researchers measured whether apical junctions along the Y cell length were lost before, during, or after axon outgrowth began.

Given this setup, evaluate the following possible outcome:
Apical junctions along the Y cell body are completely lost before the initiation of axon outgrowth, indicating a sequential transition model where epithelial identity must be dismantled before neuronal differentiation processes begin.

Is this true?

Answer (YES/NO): NO